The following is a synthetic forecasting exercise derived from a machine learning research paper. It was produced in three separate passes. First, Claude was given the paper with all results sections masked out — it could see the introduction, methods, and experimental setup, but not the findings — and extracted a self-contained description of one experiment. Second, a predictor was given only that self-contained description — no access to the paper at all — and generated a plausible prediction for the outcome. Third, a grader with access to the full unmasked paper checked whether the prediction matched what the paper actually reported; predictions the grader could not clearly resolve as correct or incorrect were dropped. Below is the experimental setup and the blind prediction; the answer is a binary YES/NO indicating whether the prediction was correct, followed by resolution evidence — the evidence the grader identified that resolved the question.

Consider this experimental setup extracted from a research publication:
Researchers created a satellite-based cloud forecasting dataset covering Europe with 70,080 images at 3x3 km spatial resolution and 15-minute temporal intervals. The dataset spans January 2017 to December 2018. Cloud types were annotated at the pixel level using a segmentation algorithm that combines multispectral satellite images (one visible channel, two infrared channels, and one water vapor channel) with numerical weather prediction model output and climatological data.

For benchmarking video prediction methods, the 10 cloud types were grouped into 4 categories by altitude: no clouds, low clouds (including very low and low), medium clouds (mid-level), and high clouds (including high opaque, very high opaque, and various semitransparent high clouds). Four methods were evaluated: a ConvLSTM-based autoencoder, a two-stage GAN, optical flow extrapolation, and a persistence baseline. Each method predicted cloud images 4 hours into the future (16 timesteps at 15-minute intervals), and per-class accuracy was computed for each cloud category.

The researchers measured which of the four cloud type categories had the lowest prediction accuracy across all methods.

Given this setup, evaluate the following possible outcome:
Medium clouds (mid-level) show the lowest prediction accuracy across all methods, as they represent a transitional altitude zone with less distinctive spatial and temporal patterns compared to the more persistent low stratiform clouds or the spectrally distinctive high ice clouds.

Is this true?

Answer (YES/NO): YES